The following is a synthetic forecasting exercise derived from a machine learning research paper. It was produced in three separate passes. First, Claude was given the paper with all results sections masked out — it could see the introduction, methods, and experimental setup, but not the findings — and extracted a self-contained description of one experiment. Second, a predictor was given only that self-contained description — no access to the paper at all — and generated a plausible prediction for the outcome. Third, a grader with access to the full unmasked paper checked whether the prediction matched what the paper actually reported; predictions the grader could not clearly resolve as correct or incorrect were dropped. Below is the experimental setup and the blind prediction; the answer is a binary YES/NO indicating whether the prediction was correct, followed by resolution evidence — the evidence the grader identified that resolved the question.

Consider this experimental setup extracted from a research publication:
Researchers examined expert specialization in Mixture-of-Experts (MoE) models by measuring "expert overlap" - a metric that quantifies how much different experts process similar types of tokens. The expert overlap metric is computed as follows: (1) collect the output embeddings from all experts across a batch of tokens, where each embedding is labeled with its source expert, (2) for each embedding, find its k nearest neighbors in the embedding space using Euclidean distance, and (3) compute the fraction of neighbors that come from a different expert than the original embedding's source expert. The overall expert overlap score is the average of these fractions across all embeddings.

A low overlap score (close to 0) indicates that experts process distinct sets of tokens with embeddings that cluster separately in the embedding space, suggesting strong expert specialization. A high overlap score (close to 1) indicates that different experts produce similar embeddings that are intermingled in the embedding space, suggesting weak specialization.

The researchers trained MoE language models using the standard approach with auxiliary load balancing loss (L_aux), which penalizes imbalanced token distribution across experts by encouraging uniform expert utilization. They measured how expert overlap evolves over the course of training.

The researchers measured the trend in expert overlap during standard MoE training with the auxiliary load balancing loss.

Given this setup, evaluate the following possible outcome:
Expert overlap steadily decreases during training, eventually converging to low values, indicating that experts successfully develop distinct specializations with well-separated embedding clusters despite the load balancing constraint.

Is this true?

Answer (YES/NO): NO